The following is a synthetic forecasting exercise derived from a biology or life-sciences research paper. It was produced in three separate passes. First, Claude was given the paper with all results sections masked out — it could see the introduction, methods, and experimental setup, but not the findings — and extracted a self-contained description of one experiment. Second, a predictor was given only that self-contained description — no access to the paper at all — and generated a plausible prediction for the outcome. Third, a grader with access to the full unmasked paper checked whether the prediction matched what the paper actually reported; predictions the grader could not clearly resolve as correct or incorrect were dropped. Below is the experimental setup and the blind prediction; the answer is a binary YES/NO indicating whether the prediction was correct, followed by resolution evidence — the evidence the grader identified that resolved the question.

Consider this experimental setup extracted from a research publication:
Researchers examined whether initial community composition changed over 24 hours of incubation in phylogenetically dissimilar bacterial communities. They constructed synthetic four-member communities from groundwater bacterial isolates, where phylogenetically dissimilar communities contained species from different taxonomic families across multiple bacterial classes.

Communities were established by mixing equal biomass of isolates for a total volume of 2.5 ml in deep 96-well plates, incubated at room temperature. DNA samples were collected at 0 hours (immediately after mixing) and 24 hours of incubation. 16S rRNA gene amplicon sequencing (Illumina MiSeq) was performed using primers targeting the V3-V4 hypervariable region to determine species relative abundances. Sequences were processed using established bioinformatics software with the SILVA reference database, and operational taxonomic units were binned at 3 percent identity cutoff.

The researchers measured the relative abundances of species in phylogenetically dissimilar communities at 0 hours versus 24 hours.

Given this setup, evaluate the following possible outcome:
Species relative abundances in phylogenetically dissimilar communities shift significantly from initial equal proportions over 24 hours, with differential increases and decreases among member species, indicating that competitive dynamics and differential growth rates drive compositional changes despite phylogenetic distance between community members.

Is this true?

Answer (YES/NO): NO